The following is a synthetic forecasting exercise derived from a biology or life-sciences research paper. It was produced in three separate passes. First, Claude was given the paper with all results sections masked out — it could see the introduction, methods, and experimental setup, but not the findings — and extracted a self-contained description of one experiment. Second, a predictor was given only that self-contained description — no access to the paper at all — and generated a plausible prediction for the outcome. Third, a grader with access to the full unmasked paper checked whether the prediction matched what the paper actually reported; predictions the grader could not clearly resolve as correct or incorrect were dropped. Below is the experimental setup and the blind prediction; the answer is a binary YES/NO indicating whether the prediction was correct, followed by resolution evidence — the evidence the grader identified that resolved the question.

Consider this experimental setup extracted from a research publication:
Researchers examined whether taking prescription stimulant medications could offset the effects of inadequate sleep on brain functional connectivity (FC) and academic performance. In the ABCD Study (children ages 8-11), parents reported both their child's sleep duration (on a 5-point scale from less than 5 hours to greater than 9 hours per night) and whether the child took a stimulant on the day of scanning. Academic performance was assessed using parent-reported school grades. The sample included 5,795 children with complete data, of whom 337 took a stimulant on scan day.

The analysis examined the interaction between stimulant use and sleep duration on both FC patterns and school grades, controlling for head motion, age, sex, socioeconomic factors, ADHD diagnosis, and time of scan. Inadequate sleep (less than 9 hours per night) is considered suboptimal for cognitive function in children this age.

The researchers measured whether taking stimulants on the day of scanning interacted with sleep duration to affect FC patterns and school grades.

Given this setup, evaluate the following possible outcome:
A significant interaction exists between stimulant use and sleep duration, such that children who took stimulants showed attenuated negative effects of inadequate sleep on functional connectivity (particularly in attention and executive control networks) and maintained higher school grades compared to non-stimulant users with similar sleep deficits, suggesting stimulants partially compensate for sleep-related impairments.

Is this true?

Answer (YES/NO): NO